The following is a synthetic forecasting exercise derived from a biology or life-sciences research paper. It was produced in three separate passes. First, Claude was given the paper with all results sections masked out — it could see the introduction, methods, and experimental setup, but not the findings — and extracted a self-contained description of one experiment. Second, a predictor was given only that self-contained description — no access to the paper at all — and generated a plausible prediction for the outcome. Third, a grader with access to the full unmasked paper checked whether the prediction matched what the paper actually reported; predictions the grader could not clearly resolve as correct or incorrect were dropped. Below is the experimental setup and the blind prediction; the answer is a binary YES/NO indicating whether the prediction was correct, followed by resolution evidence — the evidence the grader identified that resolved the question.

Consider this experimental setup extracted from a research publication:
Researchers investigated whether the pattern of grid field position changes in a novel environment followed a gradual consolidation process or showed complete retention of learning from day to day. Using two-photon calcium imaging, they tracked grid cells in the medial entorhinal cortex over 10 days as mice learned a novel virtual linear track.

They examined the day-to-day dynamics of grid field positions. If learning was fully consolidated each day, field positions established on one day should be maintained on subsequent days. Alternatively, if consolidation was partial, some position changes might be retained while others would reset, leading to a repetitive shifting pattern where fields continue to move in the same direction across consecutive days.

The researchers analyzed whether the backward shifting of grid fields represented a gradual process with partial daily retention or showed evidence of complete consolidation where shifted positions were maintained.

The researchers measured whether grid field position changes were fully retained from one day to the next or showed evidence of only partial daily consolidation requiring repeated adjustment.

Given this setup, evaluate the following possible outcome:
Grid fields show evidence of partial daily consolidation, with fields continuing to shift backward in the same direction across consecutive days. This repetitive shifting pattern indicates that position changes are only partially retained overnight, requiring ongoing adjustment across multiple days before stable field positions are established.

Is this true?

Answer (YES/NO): YES